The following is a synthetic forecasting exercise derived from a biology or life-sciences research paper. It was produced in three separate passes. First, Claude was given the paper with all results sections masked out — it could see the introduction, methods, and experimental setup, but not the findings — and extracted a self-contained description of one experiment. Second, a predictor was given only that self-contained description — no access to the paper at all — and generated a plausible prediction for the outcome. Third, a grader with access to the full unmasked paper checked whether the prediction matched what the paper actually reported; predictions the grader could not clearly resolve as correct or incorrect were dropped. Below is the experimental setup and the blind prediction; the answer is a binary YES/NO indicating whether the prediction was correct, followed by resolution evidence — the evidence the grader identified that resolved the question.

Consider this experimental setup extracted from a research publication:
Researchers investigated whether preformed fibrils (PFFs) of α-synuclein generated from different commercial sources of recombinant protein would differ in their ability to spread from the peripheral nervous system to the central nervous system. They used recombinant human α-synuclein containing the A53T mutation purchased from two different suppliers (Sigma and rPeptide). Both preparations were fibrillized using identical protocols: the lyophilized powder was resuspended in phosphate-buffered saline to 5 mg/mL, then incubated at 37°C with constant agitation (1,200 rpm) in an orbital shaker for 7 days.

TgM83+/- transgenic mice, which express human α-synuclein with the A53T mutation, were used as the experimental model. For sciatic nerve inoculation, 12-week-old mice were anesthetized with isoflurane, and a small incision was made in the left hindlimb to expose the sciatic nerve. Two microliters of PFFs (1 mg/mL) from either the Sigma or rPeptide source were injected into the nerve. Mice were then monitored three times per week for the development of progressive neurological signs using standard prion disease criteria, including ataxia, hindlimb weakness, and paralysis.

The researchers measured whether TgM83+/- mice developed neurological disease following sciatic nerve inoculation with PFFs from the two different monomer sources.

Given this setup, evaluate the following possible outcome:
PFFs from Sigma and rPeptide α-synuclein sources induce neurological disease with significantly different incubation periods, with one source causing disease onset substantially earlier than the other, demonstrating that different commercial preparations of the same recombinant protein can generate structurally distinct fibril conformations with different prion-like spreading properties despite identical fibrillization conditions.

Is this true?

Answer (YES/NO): NO